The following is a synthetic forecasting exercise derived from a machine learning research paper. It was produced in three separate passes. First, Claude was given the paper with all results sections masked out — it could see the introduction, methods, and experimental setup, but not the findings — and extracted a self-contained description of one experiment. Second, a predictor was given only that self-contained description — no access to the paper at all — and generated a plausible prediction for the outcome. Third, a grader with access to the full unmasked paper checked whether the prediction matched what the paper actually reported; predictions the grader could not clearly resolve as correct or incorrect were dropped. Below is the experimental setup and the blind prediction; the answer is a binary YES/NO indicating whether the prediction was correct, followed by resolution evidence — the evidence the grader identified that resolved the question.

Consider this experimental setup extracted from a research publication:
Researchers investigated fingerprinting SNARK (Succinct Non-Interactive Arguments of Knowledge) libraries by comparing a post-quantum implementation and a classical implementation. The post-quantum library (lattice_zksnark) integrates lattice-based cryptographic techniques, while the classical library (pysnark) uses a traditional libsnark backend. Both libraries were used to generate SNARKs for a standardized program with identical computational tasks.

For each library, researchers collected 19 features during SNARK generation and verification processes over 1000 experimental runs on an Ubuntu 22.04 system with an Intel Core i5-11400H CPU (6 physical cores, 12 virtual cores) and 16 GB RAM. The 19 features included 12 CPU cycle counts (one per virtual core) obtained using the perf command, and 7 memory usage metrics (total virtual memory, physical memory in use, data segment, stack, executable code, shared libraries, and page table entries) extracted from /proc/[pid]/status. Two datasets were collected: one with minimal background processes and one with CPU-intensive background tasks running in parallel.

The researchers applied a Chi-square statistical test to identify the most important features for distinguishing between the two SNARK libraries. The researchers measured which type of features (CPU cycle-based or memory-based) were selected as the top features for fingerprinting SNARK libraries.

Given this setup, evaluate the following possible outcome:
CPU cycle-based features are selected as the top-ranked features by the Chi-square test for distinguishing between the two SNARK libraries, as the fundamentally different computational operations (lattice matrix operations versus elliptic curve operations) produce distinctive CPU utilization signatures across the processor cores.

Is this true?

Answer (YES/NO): YES